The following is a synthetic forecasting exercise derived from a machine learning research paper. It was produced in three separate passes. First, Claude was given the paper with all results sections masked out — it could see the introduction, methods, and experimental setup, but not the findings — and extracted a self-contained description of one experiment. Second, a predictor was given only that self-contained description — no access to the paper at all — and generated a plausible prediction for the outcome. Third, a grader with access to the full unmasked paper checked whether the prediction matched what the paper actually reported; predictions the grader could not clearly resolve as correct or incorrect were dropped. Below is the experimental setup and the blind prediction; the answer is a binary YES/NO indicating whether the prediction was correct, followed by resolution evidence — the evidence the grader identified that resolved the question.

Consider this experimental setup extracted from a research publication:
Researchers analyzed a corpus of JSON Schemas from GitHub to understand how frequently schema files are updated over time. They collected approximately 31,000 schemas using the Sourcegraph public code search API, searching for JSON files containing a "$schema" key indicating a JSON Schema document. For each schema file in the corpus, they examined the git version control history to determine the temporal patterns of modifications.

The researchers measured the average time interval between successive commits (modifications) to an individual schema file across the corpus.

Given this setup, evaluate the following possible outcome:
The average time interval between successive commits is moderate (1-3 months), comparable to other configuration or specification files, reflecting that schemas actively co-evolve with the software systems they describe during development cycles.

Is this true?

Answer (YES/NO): YES